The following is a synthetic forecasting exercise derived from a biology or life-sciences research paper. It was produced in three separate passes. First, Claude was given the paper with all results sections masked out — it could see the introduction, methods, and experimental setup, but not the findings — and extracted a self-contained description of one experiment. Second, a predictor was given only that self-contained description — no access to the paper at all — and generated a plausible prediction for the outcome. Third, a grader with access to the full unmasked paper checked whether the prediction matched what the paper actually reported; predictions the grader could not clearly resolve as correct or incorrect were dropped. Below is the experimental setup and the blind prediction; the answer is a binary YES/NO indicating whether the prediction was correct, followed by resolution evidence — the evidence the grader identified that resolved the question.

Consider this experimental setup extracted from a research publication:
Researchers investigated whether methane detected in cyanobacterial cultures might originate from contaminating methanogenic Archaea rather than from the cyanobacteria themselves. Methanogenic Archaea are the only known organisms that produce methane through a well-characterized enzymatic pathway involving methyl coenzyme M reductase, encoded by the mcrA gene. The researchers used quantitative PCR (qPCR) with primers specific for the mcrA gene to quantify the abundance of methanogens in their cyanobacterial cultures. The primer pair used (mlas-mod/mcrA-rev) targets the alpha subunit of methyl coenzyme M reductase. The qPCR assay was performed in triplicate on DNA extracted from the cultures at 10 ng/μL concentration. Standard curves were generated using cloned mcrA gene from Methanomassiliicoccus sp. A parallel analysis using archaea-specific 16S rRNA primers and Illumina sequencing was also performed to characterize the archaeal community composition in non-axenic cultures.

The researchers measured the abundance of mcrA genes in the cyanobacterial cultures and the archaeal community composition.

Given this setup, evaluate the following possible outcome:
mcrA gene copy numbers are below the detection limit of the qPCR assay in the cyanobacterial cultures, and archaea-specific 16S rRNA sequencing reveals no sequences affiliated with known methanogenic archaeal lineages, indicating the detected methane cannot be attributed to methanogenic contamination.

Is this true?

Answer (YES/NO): NO